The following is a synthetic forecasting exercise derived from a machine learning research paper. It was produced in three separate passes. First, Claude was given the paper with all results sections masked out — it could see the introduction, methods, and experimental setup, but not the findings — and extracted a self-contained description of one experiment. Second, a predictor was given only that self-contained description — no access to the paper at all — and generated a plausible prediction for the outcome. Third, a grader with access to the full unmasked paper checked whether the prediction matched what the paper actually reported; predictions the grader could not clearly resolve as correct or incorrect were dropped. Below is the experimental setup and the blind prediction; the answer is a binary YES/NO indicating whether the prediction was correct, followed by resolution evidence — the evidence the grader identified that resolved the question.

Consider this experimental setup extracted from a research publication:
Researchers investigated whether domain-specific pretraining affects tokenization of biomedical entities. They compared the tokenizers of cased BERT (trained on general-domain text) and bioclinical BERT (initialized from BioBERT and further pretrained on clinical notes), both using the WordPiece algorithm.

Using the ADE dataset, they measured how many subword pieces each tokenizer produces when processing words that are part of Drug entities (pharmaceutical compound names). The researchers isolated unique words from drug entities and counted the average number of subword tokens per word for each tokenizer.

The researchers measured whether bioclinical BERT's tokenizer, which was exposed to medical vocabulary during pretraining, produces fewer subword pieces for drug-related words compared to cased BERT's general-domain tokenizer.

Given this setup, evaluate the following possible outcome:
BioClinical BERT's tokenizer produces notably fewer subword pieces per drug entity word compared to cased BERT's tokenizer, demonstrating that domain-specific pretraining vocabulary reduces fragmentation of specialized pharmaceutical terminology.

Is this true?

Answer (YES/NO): NO